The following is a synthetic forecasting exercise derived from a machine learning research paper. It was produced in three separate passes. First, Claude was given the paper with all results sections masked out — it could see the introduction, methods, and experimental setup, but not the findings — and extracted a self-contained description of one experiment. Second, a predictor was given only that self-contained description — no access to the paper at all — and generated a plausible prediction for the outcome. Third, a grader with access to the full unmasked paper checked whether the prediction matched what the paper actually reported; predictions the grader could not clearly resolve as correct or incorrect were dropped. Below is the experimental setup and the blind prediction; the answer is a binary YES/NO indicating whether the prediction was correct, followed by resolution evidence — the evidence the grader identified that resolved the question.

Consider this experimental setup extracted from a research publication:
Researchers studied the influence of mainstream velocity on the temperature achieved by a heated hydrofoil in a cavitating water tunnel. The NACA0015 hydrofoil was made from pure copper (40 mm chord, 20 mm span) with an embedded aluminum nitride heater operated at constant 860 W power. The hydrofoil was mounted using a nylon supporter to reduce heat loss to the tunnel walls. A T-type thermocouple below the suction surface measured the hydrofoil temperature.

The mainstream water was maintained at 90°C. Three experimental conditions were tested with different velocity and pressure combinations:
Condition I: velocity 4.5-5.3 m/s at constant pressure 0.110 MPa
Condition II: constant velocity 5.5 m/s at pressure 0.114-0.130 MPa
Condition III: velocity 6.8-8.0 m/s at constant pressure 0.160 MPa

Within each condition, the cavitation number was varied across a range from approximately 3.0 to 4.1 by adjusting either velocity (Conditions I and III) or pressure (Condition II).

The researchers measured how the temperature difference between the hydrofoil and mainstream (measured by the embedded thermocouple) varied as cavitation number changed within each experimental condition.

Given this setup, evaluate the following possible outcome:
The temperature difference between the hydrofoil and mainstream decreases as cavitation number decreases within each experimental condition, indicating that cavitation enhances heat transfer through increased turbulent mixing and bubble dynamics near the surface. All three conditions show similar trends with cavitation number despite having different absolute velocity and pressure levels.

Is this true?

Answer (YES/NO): NO